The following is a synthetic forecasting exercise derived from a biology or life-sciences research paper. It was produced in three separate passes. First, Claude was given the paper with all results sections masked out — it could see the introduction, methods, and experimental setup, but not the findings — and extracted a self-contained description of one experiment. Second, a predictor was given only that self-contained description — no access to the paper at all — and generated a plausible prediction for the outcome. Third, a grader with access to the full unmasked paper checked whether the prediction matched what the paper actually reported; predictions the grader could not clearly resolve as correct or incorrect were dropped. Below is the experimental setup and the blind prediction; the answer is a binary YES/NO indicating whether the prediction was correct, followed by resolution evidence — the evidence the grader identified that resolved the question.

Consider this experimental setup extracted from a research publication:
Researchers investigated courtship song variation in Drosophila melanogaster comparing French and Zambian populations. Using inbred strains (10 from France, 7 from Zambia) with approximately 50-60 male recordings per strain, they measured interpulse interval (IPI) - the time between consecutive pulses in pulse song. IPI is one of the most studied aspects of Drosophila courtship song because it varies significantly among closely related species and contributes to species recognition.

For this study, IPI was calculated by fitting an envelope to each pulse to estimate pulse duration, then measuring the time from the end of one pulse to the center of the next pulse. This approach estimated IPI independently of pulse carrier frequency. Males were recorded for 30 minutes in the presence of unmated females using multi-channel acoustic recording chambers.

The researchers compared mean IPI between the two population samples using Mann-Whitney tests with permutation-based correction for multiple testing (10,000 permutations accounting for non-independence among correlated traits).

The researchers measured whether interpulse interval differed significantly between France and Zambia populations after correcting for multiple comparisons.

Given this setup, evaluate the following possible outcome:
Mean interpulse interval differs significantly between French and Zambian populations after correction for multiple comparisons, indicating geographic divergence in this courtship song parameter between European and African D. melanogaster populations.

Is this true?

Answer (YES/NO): NO